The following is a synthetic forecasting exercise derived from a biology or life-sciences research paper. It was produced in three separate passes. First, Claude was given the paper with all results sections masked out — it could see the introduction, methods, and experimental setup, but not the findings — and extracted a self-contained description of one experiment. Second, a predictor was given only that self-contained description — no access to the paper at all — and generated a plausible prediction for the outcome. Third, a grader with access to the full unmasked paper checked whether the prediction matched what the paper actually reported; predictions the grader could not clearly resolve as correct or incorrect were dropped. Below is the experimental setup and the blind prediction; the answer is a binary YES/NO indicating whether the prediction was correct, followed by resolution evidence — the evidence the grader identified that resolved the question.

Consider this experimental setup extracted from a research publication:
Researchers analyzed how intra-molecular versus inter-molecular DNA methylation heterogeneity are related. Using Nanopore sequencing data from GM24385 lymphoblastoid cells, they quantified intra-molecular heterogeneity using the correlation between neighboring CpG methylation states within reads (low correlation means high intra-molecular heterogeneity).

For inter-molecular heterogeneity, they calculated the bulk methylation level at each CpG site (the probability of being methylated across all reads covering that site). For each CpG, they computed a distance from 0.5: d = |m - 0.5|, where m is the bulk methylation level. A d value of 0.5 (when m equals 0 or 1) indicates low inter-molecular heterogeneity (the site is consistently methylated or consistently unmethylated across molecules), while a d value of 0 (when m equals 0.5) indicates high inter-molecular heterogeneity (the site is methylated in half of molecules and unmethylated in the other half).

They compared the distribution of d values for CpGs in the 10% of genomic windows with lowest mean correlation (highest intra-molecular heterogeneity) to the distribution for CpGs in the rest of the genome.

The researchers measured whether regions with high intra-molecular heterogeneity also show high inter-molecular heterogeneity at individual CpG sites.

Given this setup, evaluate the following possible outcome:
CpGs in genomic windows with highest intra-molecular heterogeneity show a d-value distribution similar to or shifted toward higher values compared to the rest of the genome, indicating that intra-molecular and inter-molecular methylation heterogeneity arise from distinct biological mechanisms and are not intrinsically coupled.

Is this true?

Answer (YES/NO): NO